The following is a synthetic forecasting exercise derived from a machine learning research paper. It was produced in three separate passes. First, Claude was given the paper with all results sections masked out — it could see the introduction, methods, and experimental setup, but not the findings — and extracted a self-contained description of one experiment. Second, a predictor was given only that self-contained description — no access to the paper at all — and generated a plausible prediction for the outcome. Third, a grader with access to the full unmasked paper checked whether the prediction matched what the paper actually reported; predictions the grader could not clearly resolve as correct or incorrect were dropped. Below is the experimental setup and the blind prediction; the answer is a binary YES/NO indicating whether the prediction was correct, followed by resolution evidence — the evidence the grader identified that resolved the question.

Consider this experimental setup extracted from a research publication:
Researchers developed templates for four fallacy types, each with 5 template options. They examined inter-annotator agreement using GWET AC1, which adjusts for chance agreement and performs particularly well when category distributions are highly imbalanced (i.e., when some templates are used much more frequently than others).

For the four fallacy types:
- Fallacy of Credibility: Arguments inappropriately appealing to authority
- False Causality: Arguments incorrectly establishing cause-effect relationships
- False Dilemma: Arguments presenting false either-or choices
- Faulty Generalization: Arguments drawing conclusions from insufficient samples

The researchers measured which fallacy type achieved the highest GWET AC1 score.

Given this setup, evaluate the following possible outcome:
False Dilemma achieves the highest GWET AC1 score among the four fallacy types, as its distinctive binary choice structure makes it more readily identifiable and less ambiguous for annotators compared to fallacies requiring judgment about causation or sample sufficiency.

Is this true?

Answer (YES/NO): NO